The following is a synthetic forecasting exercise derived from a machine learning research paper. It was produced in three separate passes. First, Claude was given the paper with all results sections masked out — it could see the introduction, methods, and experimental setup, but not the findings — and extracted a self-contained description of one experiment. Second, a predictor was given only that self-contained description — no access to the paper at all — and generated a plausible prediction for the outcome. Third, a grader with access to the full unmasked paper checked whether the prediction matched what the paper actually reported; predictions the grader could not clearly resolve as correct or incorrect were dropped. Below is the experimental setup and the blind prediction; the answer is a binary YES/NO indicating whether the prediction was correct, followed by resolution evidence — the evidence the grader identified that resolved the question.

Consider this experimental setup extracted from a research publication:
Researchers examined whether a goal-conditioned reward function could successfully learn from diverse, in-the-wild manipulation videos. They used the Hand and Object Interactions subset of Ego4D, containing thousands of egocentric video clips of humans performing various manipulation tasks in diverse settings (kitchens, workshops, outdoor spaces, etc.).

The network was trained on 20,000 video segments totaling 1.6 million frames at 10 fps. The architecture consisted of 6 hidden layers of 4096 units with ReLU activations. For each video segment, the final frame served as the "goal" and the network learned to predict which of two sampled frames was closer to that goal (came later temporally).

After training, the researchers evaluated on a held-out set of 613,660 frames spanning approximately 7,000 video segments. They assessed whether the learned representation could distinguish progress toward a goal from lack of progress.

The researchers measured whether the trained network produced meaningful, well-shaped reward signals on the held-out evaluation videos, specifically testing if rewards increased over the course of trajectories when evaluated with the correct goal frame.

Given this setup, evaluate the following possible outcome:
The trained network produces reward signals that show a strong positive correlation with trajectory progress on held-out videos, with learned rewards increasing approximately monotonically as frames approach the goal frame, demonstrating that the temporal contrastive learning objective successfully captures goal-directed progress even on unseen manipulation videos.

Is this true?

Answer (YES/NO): YES